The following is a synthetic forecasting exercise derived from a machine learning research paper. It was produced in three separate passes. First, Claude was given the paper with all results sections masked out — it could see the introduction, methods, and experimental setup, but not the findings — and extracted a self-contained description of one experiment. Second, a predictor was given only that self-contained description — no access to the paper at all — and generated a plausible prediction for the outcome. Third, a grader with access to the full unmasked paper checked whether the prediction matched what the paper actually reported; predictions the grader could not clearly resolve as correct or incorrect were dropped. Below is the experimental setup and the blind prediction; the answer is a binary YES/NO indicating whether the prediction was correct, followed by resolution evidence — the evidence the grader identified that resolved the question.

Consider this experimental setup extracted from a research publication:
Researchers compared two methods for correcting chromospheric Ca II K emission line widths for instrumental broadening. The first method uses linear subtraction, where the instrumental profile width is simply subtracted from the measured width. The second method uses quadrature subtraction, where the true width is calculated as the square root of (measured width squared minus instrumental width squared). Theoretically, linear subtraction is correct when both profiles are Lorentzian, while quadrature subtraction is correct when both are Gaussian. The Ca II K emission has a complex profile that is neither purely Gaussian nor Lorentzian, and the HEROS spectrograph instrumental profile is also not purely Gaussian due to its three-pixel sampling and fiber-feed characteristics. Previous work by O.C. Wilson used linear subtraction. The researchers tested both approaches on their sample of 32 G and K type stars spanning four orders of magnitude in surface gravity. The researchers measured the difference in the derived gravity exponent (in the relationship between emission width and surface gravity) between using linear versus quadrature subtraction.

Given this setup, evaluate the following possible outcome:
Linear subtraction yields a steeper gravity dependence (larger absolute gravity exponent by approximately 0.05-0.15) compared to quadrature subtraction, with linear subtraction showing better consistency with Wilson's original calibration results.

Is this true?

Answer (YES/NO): NO